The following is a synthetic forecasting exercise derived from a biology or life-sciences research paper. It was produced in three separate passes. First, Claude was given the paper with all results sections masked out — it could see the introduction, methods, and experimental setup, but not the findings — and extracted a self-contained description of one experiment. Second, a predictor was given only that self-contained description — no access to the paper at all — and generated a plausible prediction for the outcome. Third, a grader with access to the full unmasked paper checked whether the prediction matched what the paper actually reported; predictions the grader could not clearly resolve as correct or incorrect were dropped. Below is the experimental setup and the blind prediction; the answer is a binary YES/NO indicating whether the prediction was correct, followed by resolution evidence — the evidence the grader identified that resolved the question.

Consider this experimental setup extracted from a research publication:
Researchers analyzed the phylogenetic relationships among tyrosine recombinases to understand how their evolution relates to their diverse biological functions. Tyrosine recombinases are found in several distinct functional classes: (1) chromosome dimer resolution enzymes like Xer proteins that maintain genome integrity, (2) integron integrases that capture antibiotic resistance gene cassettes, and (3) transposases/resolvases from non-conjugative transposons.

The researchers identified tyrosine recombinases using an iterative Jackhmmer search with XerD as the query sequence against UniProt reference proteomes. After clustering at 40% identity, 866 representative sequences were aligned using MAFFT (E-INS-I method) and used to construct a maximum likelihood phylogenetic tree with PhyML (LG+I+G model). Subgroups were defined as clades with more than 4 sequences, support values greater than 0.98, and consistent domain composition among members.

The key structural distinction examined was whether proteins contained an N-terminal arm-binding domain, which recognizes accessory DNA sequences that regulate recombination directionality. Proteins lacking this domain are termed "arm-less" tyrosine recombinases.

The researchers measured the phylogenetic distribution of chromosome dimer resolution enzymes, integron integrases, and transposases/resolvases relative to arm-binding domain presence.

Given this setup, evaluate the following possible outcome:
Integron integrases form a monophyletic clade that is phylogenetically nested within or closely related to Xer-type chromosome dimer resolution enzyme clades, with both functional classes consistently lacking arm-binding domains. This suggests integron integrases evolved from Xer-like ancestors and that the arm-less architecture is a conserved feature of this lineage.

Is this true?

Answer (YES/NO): YES